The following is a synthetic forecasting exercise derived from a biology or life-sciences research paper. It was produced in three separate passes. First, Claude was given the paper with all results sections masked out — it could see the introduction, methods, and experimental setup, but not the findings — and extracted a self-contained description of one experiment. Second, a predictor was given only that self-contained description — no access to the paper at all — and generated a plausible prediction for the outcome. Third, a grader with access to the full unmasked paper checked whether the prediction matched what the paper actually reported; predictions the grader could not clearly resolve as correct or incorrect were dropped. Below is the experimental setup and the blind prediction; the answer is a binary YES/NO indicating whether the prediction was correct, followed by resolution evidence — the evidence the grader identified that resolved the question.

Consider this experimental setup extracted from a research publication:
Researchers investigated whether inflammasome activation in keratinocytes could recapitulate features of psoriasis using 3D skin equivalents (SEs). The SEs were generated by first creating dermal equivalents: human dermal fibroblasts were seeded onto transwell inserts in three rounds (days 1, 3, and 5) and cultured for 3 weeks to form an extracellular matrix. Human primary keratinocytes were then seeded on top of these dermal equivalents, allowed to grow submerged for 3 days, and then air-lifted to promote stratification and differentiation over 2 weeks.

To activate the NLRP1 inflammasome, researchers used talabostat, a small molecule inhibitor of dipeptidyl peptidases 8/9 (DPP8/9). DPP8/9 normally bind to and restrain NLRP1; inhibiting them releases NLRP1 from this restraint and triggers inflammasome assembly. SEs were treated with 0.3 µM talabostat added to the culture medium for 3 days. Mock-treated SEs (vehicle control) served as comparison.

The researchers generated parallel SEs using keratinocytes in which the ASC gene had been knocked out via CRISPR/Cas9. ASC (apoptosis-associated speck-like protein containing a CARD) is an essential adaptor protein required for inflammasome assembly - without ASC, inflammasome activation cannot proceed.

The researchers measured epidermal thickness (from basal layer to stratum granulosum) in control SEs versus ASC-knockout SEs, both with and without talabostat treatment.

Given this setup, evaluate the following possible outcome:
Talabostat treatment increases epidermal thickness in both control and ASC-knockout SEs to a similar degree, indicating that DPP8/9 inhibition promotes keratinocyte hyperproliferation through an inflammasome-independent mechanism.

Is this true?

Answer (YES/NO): NO